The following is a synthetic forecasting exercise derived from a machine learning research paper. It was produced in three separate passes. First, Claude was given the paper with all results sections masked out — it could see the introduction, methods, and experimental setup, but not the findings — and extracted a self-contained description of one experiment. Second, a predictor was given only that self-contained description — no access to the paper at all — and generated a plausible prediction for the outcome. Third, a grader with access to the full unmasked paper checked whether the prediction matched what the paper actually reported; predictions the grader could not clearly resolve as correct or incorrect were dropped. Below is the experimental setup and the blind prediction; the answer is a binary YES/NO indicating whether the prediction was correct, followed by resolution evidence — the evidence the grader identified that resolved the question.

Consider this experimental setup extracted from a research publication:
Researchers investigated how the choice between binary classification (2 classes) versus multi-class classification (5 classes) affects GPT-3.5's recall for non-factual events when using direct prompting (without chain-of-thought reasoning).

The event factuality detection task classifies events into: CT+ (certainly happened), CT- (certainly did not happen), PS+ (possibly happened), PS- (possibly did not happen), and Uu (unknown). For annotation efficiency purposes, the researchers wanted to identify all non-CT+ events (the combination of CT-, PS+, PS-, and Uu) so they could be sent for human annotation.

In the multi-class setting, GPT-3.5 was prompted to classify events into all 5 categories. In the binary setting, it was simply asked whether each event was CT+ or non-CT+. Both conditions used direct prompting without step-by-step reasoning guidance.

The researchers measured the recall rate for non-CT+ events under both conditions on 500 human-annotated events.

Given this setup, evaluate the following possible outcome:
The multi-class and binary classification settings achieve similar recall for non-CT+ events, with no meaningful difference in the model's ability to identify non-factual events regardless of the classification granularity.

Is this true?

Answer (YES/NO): NO